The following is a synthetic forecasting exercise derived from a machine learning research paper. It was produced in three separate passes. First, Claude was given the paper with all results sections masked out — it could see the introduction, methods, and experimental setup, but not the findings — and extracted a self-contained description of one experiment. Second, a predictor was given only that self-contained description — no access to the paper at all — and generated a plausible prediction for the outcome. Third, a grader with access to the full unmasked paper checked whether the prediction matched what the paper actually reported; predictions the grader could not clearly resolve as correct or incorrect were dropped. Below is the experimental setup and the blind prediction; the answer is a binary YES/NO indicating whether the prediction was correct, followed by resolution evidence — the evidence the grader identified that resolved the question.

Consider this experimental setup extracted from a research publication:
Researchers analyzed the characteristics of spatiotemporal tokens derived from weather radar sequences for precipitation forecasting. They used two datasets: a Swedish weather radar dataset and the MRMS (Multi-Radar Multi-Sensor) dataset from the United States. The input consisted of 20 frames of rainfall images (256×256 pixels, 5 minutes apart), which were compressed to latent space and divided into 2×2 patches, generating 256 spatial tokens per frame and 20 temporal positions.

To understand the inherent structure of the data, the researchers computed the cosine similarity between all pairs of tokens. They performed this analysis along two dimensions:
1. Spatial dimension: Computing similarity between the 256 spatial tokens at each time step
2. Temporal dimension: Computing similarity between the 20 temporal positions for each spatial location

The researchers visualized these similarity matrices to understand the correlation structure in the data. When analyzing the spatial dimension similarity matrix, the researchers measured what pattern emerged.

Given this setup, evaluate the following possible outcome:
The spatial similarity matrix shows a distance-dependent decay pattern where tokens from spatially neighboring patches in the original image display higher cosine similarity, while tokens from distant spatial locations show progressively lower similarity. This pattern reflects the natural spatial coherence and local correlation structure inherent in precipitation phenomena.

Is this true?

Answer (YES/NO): NO